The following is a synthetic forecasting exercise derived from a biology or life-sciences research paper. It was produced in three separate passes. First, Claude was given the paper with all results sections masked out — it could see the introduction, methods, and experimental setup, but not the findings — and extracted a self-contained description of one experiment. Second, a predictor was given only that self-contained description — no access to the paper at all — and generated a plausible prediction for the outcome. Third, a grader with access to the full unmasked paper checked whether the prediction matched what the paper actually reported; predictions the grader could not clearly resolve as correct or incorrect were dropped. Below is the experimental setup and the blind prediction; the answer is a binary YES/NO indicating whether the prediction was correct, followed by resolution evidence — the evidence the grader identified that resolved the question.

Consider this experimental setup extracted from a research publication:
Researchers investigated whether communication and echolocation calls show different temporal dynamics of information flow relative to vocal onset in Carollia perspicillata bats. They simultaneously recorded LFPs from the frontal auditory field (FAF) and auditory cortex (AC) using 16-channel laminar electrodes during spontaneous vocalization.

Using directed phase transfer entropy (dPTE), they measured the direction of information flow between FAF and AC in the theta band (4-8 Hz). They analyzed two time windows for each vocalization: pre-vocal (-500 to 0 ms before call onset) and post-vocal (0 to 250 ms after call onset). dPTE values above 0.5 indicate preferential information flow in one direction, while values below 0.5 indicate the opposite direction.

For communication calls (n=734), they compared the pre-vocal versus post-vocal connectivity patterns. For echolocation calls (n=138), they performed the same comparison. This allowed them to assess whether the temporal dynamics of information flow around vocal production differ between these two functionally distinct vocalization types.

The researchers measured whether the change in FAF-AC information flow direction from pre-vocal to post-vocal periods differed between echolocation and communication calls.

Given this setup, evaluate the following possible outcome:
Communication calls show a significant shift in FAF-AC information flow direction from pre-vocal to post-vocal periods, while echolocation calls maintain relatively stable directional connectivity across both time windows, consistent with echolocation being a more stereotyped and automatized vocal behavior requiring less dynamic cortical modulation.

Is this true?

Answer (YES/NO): NO